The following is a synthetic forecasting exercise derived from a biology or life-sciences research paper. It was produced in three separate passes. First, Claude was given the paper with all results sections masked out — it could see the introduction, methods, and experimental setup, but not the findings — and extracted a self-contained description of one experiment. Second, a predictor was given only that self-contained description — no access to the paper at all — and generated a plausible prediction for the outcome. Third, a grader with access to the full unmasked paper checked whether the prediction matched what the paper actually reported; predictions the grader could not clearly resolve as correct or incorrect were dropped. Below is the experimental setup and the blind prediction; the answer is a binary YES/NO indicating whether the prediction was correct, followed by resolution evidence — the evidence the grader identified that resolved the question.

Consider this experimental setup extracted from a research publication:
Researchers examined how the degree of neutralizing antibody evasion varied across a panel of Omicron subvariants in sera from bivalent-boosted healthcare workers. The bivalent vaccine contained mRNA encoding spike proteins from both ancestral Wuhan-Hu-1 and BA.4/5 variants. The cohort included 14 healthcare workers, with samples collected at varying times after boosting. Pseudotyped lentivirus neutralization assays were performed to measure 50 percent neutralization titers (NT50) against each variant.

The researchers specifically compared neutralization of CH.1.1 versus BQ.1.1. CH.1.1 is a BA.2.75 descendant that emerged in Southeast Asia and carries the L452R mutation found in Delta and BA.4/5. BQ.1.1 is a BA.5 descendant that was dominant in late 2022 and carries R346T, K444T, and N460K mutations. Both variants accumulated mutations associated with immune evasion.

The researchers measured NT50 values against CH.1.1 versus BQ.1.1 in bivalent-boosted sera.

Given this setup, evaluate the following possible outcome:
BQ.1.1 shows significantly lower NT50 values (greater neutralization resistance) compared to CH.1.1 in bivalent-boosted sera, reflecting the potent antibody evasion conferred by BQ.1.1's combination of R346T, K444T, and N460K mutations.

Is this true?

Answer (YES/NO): NO